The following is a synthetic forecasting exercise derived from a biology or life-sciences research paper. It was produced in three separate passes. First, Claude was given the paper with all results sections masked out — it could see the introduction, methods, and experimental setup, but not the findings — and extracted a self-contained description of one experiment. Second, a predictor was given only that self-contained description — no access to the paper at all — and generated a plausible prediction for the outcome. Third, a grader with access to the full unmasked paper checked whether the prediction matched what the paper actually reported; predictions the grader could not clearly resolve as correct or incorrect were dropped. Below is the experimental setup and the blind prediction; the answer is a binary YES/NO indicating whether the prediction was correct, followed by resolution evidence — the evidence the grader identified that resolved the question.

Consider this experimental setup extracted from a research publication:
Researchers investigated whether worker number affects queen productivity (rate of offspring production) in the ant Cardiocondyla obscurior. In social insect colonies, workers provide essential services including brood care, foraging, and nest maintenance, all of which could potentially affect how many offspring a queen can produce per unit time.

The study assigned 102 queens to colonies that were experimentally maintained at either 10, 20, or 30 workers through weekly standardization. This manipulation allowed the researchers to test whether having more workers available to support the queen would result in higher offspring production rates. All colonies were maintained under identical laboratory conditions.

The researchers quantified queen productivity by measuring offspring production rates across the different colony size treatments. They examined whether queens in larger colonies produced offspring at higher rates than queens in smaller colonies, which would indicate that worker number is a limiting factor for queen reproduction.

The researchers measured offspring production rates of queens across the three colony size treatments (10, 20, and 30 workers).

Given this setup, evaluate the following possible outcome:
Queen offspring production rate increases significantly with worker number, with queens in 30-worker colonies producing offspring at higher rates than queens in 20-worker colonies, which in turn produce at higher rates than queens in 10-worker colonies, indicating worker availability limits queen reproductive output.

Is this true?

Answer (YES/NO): NO